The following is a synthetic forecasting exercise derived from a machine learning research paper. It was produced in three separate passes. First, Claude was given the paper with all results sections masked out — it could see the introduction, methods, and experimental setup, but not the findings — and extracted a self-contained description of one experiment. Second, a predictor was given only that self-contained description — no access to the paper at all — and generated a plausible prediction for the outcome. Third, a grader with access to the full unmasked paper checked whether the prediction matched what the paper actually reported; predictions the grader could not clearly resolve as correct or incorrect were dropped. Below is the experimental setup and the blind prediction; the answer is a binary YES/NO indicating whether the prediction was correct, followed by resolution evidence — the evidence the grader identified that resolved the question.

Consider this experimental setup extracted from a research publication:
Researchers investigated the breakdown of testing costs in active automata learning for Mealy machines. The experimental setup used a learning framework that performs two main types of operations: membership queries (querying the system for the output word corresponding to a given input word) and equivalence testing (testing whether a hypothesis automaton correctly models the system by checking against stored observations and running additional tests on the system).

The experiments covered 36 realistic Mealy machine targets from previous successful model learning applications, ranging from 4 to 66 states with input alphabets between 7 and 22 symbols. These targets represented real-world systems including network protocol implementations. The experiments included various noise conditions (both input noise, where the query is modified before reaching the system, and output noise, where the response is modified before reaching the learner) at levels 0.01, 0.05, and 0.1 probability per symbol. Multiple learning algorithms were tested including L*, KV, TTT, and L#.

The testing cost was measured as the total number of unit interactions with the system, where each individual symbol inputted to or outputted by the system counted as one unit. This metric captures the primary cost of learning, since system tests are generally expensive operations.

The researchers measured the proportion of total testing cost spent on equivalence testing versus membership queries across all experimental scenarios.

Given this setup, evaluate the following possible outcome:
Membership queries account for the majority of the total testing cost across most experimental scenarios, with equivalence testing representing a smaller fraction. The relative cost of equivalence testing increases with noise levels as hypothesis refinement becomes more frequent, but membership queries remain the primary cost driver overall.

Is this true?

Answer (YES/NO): NO